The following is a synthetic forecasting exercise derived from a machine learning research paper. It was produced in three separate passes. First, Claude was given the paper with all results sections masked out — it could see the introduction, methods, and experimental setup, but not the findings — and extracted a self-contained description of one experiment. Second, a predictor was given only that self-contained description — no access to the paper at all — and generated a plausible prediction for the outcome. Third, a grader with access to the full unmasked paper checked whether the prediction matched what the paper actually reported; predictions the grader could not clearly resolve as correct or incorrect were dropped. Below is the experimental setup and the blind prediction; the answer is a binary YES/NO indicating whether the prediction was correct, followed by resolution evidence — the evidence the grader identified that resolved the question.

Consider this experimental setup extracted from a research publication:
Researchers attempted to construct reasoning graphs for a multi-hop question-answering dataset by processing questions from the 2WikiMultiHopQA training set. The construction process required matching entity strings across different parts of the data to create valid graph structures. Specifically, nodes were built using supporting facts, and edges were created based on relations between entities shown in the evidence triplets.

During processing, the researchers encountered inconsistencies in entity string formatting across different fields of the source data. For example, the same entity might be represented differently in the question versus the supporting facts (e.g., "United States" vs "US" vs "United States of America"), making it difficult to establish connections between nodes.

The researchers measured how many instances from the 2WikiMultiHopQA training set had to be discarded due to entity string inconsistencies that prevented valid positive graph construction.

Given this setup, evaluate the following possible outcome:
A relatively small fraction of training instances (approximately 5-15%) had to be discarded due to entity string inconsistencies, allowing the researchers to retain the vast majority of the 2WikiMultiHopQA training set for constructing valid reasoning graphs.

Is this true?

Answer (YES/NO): NO